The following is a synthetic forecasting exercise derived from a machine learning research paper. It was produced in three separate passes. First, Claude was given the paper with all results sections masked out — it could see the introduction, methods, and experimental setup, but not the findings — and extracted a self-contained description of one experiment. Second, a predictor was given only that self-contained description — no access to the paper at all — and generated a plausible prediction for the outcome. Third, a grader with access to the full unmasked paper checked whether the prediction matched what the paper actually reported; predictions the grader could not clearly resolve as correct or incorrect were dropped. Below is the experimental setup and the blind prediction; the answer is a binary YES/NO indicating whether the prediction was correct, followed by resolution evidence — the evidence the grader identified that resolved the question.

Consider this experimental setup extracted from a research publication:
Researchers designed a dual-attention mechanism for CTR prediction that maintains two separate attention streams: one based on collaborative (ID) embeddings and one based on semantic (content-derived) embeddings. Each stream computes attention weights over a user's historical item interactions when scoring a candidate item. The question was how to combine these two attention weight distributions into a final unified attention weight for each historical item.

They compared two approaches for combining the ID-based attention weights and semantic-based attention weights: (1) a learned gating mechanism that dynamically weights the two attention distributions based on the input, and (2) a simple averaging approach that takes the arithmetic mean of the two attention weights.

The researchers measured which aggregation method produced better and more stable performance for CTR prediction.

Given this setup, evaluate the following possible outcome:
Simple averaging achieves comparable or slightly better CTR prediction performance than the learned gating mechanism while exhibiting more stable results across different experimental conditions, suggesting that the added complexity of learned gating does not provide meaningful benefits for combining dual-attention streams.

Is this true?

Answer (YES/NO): YES